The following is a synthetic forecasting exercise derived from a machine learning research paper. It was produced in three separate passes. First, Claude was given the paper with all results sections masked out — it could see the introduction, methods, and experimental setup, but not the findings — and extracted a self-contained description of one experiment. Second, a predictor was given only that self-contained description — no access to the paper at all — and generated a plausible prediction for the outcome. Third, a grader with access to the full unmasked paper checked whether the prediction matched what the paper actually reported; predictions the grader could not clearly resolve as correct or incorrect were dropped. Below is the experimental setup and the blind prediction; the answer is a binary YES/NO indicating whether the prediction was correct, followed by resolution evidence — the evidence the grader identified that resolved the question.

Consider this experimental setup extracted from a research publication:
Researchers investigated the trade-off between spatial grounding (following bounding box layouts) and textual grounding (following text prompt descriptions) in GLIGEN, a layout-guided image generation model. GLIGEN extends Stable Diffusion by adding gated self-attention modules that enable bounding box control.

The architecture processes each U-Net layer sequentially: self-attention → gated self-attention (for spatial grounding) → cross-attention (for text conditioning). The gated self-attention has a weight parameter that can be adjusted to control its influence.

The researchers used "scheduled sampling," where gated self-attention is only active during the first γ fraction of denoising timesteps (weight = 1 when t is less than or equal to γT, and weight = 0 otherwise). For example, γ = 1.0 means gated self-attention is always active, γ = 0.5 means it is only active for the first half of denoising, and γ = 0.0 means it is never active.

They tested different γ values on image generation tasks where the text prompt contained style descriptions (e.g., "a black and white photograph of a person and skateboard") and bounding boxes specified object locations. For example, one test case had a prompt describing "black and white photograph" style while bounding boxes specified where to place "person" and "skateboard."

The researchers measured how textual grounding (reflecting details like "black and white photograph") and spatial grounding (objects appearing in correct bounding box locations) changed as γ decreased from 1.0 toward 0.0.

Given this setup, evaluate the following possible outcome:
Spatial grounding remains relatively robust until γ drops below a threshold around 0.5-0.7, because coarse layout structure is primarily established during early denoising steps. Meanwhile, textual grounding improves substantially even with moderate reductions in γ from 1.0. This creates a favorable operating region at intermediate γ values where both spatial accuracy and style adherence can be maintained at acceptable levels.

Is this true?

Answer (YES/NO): NO